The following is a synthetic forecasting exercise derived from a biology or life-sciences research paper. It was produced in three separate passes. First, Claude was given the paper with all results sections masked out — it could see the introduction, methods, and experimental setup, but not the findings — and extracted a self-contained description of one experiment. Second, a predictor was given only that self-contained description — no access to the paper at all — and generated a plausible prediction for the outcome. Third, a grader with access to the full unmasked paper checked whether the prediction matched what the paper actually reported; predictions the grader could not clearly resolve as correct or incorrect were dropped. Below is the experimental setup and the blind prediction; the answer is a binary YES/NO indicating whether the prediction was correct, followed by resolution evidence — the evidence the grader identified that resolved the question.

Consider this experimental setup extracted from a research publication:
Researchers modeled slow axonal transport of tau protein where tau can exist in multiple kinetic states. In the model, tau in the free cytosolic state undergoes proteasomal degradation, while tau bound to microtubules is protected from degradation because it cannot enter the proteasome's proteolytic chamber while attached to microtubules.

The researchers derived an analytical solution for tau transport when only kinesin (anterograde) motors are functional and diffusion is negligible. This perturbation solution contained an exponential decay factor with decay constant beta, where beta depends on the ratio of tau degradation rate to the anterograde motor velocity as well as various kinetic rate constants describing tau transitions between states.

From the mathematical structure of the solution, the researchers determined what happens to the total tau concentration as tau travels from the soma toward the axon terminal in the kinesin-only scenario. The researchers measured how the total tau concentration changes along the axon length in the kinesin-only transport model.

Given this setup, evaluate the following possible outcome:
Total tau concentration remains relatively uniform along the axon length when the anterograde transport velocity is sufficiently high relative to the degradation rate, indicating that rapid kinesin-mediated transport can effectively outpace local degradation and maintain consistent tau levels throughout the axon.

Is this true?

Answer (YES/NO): YES